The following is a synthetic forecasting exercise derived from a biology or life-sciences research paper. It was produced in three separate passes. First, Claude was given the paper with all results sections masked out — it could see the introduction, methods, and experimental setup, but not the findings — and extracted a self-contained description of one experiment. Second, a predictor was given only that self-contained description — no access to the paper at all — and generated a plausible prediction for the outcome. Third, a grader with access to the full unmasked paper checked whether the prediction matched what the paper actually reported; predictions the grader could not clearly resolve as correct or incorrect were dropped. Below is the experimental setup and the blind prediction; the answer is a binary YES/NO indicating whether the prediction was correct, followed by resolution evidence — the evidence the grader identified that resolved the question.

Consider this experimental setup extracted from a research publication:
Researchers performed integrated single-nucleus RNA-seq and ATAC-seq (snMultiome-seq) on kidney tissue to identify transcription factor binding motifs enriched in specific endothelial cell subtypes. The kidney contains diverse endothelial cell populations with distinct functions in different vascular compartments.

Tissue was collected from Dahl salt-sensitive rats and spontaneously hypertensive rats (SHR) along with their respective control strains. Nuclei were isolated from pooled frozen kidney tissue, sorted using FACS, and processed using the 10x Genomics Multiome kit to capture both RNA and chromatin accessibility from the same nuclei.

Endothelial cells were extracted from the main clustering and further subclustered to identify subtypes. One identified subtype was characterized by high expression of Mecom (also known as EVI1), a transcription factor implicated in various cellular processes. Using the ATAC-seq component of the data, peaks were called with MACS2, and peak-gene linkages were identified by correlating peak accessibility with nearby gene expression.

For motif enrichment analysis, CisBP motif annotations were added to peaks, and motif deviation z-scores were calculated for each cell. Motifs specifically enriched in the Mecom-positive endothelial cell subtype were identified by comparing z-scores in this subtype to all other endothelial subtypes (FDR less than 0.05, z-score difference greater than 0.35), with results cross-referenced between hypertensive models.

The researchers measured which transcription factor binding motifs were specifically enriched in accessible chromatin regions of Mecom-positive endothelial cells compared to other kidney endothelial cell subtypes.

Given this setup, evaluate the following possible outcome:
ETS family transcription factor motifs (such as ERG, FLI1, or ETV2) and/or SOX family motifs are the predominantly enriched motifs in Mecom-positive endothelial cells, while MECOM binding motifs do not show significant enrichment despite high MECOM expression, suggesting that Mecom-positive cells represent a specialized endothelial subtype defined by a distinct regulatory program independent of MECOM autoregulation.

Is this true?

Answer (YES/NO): NO